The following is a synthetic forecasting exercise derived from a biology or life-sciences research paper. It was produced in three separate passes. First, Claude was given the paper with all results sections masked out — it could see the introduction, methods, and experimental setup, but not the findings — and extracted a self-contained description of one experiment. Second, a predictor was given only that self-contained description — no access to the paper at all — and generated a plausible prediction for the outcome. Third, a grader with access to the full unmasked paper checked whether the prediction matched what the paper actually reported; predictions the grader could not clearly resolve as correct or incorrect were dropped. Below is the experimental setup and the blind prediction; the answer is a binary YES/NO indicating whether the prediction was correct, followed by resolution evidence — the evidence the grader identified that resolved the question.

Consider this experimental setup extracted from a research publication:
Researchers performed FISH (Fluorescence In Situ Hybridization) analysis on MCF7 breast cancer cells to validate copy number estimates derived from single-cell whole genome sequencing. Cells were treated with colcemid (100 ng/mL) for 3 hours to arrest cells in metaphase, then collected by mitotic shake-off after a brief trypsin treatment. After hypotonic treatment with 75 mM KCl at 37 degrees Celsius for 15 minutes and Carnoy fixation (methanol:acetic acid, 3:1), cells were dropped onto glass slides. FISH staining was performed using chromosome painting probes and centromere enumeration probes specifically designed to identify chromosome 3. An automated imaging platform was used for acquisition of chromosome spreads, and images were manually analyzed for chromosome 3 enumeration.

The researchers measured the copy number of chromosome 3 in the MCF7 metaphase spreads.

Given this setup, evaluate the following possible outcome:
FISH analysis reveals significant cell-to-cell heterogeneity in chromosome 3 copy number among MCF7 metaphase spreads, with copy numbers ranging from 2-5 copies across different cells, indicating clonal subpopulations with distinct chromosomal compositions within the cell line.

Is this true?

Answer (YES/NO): NO